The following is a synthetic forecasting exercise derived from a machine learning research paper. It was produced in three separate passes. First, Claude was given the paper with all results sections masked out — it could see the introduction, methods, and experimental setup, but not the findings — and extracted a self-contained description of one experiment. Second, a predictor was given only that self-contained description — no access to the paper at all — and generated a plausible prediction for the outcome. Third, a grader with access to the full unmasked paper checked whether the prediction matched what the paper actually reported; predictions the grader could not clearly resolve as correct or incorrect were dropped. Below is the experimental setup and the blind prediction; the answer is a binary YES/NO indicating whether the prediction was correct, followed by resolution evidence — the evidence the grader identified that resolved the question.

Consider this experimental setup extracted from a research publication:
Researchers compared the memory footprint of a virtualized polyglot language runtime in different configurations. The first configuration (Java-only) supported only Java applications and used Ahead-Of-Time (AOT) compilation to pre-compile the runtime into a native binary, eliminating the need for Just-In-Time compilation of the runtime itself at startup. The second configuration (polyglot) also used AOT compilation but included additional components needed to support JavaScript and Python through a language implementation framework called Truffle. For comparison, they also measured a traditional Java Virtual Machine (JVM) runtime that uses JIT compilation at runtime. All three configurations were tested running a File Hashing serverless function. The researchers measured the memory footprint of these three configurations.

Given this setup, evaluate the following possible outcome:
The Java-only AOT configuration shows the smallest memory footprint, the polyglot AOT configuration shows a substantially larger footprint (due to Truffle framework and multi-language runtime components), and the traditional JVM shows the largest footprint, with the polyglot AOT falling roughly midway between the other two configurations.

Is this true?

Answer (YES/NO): NO